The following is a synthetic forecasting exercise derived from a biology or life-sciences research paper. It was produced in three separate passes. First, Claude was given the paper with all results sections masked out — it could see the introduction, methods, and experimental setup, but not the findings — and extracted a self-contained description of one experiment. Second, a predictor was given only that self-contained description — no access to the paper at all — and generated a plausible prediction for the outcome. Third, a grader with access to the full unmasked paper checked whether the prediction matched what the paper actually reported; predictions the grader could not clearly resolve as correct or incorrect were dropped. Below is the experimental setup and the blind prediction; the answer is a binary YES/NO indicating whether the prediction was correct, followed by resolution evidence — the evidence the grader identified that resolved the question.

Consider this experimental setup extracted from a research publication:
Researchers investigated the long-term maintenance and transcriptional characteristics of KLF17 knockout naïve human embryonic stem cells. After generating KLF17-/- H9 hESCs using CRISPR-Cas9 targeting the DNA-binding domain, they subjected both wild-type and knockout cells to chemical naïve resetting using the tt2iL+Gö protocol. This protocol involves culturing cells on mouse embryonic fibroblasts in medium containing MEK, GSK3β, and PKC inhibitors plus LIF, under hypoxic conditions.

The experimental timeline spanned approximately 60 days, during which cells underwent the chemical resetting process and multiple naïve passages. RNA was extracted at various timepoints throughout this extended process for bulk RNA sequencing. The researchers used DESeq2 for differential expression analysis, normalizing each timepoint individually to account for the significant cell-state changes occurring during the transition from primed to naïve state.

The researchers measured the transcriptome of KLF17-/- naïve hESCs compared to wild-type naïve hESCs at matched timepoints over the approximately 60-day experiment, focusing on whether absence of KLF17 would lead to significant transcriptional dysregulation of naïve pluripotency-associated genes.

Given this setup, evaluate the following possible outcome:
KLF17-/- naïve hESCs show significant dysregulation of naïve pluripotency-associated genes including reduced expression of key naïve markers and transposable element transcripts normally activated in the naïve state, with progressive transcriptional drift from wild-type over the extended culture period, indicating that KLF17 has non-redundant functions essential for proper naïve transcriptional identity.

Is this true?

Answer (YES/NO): NO